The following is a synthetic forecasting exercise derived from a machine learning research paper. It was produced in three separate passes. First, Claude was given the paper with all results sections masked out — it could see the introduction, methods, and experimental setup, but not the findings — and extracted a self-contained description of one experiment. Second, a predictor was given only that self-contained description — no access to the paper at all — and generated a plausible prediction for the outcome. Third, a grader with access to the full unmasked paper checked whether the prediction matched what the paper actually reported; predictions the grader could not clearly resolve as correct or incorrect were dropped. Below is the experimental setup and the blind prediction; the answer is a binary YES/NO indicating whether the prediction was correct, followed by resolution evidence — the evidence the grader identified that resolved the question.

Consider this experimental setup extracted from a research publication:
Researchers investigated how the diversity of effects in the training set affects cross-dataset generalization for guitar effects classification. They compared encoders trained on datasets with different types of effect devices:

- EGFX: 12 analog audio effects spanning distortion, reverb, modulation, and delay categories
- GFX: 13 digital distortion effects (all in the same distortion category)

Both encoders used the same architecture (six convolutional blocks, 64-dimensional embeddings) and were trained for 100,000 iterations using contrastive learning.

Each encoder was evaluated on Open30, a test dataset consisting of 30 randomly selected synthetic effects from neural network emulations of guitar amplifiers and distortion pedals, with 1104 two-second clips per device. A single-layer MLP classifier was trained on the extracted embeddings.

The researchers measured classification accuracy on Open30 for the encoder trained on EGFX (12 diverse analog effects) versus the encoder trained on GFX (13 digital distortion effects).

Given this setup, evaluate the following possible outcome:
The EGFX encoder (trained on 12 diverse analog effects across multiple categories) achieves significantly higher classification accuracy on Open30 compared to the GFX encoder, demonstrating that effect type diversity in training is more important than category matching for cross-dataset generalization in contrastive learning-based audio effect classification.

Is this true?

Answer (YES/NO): NO